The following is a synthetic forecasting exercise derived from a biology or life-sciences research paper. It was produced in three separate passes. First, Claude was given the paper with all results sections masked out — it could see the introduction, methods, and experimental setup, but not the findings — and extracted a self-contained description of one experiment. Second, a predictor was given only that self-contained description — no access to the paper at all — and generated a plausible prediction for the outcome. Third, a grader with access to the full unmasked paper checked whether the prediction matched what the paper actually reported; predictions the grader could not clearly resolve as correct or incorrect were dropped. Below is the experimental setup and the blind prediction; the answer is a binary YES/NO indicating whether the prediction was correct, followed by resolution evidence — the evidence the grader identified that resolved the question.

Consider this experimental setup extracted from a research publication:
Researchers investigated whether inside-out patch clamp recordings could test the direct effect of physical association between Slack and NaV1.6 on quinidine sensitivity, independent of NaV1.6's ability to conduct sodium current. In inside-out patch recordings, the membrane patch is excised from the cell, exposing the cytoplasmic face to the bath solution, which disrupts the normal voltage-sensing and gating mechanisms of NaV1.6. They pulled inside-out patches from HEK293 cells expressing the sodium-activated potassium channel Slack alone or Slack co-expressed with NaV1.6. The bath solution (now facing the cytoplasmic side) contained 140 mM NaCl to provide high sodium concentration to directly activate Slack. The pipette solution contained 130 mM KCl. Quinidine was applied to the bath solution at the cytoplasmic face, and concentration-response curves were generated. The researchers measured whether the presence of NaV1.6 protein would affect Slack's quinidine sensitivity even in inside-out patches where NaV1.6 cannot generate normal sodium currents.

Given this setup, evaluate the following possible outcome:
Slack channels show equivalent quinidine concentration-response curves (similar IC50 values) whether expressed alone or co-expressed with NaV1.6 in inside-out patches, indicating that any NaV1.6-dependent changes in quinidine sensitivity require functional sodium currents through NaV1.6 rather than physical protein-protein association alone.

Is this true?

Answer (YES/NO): NO